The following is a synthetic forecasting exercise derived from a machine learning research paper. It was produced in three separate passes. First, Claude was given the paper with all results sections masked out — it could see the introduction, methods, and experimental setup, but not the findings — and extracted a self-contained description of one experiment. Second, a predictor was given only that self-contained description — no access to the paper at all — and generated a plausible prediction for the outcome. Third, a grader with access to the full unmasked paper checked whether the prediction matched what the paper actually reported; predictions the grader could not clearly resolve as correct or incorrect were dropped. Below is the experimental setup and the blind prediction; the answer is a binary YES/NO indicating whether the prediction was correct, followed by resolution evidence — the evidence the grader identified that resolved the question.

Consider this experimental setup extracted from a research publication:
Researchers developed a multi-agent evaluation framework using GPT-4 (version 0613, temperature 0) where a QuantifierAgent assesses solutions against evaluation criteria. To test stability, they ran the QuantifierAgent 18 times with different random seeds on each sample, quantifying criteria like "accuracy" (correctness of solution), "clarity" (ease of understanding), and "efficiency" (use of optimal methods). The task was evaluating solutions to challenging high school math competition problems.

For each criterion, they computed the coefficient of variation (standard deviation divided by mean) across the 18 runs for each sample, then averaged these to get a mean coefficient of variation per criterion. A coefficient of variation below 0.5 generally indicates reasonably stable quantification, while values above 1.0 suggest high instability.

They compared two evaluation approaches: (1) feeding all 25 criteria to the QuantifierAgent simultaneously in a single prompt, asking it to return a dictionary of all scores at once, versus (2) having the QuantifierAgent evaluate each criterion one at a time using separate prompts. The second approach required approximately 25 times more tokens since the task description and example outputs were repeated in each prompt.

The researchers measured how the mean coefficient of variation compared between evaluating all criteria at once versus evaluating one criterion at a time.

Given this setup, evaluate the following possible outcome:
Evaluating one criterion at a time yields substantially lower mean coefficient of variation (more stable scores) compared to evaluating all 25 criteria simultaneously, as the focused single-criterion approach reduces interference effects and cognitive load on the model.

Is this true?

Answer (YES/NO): YES